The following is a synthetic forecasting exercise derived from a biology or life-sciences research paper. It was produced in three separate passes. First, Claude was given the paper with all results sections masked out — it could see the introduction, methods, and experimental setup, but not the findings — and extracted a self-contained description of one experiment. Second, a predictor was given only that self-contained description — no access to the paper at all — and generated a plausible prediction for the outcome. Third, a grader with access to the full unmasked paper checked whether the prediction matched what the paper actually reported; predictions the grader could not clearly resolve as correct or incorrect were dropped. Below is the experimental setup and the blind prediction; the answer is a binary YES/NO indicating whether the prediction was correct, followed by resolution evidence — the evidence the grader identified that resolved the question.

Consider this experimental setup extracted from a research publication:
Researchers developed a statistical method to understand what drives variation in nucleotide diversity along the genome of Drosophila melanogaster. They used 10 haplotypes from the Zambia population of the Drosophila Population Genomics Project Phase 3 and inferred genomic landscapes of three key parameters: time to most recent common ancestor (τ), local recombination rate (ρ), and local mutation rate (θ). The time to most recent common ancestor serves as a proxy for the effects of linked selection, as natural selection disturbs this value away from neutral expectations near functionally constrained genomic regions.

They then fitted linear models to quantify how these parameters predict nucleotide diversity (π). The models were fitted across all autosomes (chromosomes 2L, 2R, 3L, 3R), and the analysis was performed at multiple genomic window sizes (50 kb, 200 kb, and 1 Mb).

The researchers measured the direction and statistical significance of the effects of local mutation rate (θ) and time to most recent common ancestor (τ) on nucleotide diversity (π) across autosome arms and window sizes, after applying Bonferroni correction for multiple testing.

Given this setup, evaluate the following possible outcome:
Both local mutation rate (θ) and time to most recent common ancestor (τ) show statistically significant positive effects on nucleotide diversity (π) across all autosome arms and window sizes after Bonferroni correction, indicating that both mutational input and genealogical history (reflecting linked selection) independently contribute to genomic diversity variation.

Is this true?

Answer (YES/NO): YES